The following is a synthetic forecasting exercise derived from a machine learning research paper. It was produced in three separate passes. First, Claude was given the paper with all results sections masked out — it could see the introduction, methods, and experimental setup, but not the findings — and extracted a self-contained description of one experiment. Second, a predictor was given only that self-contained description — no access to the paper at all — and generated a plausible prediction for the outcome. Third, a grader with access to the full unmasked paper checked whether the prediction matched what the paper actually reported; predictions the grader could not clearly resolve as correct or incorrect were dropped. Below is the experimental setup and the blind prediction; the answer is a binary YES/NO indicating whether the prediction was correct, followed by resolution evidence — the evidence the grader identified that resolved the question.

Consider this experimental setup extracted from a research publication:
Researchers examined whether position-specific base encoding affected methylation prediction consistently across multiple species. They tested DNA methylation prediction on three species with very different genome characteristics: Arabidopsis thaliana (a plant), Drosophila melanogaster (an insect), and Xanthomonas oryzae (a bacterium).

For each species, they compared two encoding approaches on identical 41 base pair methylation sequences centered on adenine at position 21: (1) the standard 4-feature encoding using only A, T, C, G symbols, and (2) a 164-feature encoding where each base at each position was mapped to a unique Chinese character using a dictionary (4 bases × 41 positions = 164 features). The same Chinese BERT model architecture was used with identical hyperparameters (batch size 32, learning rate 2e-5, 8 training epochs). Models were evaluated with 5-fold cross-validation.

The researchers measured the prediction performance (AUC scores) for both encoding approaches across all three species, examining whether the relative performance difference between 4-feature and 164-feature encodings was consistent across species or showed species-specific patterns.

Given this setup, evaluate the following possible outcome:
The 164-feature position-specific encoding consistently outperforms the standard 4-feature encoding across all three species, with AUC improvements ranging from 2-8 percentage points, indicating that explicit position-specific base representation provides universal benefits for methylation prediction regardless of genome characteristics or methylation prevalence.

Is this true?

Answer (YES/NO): NO